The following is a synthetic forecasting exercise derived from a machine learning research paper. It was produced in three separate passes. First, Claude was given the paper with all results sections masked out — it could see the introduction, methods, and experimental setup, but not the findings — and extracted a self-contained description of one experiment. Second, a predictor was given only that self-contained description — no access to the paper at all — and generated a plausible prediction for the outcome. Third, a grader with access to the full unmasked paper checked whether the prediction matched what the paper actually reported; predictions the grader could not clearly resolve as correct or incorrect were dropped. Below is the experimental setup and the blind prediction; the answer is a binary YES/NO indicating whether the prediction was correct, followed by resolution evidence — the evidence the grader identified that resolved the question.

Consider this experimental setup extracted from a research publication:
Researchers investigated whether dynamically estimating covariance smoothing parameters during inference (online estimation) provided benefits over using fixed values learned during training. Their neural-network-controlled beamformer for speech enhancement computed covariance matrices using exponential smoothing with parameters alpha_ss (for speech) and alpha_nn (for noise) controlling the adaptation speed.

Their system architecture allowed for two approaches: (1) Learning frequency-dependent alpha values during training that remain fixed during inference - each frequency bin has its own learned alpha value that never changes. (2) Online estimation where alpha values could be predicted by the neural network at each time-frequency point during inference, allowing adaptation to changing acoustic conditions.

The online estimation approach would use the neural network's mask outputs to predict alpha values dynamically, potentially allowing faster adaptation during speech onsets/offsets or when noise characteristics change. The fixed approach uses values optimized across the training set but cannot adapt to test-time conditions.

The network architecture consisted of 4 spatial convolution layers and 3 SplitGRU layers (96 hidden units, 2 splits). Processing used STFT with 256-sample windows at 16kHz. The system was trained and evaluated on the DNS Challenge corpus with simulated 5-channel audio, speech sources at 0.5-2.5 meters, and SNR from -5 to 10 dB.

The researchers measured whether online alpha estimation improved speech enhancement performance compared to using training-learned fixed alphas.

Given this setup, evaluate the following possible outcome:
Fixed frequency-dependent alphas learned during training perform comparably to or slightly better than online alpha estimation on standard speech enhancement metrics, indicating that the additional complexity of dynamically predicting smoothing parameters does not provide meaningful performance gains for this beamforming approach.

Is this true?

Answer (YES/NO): YES